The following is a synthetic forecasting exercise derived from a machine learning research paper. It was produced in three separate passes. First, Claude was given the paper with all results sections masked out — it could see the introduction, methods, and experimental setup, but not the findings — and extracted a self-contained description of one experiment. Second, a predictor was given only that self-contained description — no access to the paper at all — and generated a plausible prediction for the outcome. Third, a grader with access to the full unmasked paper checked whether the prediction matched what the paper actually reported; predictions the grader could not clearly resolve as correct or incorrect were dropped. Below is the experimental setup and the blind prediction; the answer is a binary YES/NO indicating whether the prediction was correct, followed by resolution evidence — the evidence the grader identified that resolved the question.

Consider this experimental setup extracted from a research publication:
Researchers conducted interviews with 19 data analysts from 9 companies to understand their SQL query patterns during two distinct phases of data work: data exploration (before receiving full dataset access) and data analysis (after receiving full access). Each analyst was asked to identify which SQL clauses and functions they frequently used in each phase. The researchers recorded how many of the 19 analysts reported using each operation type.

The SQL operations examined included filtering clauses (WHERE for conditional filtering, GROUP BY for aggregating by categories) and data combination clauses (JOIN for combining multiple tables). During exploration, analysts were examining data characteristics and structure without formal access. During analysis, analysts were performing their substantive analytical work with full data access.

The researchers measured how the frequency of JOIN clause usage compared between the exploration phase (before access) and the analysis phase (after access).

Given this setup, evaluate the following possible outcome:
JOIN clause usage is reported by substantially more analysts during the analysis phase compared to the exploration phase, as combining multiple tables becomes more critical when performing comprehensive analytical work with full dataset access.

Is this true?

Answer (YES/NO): YES